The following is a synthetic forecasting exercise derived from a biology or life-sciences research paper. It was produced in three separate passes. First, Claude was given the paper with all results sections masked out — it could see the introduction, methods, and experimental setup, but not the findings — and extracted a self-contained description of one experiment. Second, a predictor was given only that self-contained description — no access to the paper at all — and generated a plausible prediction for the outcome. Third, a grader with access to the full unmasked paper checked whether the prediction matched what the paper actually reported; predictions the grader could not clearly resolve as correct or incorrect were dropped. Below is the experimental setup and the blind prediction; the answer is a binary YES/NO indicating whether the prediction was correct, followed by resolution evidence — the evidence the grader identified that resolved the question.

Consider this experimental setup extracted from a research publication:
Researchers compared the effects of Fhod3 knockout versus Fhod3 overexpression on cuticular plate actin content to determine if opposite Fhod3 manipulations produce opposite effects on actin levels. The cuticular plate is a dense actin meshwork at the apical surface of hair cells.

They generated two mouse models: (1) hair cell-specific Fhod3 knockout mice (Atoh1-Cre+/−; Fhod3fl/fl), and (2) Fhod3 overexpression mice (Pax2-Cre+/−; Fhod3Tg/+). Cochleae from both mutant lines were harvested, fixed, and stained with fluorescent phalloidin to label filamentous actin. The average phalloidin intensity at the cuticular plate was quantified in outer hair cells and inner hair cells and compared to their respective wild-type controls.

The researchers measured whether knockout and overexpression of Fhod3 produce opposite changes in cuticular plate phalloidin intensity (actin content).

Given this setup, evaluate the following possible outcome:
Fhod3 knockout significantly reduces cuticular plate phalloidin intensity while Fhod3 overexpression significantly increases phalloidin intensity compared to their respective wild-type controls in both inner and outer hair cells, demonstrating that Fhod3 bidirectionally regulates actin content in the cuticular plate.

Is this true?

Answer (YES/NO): NO